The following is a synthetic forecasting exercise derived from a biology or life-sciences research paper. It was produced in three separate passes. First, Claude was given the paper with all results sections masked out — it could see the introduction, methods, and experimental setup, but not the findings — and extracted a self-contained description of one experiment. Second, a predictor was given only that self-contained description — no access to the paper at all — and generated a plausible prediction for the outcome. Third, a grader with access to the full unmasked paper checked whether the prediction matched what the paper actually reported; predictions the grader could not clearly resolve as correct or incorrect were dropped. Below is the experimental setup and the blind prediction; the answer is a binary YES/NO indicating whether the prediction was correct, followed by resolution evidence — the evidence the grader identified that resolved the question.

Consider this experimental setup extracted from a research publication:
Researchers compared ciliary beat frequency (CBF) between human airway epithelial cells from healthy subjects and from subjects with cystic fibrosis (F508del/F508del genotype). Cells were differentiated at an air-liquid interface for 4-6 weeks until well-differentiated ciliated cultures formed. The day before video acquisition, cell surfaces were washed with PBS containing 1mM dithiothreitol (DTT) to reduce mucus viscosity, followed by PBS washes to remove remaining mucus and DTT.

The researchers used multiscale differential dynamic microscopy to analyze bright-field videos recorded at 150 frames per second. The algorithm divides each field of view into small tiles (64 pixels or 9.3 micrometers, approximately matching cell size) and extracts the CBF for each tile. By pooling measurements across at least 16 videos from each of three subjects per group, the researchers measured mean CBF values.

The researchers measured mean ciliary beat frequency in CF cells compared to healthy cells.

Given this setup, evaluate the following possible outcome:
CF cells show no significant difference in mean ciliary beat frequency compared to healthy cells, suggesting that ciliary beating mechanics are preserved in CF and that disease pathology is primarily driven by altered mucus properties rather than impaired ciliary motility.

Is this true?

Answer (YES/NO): NO